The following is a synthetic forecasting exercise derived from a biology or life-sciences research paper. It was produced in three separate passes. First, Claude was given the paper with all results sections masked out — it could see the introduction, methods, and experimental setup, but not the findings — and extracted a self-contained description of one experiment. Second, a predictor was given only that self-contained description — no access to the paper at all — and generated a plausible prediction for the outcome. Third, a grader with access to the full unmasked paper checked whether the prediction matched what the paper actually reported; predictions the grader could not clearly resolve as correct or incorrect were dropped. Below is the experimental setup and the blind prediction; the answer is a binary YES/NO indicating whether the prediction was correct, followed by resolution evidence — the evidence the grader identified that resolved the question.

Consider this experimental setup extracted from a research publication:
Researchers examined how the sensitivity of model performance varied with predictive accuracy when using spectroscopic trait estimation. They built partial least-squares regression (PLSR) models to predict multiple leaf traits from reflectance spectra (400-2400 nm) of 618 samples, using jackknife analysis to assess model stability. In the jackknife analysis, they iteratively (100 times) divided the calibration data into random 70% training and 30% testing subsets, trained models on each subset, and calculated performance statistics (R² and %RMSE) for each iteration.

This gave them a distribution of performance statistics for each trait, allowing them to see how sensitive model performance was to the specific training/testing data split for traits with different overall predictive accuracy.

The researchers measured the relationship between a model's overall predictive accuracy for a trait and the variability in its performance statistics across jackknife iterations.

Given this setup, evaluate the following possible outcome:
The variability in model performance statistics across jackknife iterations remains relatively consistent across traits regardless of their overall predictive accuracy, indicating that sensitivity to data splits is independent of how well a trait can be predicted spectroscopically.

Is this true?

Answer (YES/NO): NO